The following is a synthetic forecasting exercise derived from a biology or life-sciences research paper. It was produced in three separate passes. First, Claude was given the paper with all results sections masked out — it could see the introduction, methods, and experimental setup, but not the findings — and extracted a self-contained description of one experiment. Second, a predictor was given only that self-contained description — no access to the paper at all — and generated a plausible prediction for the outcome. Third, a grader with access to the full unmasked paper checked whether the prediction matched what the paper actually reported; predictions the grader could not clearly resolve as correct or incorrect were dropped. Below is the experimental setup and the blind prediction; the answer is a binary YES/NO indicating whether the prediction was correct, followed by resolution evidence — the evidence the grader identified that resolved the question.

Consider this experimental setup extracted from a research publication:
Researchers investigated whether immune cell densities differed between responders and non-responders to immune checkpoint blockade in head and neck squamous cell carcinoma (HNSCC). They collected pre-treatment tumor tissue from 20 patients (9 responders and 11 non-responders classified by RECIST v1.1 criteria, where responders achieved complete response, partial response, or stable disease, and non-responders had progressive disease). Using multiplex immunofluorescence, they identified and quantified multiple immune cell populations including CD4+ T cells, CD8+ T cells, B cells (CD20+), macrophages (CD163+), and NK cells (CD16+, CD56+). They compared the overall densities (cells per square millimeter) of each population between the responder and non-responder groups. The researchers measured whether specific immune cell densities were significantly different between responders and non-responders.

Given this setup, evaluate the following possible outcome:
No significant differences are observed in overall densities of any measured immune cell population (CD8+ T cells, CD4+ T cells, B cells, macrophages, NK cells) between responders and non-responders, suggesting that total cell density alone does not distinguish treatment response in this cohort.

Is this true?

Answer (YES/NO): NO